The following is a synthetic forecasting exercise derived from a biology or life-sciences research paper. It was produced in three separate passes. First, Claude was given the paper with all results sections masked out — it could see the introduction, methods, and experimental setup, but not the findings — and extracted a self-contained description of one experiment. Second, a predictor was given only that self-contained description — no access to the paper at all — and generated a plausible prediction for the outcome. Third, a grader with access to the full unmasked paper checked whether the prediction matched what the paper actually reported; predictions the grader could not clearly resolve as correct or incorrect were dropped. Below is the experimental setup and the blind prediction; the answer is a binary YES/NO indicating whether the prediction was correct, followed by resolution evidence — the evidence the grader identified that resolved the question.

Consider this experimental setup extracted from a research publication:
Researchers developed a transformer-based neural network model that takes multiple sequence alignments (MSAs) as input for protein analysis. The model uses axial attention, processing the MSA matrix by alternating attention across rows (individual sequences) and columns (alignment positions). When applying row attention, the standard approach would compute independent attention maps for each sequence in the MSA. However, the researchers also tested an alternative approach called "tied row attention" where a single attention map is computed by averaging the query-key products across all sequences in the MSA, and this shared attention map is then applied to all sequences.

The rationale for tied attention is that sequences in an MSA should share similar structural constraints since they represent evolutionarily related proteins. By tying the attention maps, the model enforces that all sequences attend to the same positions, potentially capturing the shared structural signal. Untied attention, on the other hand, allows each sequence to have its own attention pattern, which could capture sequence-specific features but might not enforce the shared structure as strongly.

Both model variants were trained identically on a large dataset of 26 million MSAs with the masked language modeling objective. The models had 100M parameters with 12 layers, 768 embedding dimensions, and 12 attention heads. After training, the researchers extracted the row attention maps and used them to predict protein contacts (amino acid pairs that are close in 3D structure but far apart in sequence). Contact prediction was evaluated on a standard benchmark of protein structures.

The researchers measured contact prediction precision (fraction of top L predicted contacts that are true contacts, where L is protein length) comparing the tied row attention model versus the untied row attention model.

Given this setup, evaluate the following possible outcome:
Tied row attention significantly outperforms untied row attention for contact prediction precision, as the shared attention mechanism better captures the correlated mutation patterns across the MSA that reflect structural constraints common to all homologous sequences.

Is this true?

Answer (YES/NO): YES